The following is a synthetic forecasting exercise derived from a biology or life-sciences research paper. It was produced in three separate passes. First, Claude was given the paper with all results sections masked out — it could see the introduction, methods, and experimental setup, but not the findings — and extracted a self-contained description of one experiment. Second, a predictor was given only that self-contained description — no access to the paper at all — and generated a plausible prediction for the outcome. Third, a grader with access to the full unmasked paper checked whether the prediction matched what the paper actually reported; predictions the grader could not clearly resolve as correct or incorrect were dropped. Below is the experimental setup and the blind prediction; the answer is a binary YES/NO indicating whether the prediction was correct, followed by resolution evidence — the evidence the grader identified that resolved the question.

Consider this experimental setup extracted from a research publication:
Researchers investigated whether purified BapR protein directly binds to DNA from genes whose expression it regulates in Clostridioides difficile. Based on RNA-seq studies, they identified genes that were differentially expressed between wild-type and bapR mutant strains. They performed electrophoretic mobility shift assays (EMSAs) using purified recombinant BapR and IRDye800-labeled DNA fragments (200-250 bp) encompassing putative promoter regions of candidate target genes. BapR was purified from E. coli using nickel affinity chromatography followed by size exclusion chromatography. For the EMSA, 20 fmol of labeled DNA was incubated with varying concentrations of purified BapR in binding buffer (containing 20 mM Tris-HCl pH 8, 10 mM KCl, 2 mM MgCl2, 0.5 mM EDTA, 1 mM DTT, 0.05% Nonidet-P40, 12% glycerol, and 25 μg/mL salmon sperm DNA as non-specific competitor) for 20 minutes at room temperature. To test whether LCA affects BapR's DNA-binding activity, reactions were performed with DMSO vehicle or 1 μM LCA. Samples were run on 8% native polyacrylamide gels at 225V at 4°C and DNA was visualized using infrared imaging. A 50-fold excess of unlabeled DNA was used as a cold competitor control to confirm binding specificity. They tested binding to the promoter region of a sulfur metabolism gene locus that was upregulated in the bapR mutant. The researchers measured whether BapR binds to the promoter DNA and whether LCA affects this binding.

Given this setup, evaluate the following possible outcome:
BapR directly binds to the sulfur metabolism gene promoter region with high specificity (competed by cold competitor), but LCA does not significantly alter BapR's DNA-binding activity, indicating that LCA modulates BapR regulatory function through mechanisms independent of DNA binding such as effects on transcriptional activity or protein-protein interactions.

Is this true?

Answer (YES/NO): YES